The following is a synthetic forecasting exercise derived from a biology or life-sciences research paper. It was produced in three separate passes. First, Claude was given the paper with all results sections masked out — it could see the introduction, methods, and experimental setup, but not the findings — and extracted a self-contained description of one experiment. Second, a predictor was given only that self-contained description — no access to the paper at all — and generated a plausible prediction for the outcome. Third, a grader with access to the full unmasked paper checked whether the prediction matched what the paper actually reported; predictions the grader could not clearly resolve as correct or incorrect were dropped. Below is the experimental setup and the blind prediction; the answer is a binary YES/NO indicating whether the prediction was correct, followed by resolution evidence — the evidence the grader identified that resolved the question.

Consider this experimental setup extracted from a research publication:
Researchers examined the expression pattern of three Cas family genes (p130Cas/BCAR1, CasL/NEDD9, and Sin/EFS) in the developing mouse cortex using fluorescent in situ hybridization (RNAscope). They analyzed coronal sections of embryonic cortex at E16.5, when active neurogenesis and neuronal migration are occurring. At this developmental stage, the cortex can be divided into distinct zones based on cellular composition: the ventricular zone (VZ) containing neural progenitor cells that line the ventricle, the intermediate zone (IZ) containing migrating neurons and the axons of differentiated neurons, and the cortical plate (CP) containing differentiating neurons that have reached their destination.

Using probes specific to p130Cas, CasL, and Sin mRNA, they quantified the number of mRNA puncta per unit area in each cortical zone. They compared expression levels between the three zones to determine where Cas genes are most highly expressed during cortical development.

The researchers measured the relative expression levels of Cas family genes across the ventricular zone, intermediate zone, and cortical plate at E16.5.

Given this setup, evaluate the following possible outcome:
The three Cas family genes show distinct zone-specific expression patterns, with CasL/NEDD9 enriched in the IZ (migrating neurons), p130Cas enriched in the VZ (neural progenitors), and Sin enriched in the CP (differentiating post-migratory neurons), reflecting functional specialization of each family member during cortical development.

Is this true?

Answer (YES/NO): NO